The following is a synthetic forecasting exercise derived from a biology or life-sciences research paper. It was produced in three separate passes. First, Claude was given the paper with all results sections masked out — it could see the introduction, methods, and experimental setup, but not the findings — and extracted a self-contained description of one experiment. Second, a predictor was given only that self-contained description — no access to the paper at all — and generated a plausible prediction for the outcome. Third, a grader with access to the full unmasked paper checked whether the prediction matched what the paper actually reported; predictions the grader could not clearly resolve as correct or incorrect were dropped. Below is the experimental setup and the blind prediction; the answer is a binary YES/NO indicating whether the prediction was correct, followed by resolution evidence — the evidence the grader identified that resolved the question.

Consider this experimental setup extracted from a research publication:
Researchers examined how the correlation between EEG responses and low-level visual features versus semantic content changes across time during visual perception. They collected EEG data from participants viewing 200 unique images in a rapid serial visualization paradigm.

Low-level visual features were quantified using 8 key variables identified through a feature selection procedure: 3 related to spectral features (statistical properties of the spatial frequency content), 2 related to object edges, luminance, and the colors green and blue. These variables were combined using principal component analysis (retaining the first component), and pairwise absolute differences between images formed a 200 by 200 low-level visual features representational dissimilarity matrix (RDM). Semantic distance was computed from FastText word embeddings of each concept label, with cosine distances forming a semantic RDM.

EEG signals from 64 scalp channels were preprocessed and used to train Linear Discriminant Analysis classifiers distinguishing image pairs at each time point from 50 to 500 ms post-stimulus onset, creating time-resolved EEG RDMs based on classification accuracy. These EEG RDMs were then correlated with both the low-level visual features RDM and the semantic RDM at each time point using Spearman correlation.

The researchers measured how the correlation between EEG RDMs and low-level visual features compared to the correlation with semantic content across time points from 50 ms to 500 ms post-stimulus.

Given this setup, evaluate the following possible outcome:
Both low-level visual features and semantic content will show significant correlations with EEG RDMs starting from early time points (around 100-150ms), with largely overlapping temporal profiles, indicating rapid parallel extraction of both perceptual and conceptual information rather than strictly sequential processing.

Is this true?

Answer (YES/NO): NO